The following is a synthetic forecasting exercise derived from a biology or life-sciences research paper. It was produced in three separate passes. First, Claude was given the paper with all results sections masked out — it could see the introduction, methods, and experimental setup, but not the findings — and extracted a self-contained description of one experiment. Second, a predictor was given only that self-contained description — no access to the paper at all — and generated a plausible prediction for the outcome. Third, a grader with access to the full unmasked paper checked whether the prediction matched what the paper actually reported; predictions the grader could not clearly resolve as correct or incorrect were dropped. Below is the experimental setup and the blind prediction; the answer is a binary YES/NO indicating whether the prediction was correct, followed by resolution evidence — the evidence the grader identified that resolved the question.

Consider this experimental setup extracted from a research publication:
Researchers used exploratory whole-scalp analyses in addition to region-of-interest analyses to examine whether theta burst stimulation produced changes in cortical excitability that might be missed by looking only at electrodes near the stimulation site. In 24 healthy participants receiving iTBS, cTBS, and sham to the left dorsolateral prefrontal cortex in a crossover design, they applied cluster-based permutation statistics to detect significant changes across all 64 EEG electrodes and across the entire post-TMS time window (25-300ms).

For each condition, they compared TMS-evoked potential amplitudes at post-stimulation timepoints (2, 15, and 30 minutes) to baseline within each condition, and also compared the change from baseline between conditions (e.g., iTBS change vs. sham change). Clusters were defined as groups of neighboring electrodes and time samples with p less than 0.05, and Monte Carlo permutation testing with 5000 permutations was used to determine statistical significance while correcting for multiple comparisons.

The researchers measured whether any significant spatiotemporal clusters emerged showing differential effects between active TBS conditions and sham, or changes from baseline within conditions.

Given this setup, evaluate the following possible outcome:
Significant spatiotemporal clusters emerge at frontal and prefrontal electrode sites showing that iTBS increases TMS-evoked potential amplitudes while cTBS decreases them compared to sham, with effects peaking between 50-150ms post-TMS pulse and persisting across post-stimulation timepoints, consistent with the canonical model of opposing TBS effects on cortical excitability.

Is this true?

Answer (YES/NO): NO